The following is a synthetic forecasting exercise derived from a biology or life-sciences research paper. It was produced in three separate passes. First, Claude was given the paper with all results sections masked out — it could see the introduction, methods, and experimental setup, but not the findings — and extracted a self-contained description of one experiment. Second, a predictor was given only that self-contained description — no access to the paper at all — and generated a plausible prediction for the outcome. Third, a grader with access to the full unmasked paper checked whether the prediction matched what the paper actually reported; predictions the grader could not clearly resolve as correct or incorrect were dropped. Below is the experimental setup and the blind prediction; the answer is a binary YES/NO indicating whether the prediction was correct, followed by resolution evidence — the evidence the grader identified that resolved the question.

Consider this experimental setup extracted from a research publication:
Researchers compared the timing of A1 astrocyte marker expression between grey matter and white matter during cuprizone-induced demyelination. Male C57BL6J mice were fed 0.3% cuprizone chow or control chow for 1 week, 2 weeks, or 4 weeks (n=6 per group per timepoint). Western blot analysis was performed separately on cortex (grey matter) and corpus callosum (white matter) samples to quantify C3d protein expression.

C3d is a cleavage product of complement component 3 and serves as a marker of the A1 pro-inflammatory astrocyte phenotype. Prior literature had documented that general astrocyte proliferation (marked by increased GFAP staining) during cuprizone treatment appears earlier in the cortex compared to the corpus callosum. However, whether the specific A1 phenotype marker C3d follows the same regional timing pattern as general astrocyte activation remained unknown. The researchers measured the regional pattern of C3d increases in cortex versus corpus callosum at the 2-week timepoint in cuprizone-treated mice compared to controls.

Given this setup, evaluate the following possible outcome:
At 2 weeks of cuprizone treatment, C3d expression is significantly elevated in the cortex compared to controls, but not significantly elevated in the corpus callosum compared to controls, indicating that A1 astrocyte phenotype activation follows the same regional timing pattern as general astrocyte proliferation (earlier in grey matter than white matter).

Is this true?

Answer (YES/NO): NO